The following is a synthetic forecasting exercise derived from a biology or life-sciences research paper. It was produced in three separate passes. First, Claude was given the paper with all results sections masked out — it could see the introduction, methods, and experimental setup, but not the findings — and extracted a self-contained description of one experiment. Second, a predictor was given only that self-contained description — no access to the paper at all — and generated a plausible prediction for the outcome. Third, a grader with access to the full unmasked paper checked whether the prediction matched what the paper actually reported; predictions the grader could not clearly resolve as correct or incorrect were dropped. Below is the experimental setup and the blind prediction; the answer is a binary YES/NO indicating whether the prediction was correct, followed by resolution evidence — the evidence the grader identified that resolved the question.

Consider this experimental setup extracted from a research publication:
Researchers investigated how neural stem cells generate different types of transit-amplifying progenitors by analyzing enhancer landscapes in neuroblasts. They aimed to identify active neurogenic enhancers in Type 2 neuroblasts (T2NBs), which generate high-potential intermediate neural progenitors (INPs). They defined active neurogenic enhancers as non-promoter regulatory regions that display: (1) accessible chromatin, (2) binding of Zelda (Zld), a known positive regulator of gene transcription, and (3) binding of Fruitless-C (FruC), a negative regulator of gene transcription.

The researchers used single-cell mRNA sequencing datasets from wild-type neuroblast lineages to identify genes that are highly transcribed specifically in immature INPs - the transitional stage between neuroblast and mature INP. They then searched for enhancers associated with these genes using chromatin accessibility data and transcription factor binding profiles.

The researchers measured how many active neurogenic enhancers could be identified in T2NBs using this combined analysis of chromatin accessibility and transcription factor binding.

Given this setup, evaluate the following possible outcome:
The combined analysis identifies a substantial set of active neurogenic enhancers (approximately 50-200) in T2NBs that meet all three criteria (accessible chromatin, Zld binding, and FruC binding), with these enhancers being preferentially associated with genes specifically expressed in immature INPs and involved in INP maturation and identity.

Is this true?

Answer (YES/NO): NO